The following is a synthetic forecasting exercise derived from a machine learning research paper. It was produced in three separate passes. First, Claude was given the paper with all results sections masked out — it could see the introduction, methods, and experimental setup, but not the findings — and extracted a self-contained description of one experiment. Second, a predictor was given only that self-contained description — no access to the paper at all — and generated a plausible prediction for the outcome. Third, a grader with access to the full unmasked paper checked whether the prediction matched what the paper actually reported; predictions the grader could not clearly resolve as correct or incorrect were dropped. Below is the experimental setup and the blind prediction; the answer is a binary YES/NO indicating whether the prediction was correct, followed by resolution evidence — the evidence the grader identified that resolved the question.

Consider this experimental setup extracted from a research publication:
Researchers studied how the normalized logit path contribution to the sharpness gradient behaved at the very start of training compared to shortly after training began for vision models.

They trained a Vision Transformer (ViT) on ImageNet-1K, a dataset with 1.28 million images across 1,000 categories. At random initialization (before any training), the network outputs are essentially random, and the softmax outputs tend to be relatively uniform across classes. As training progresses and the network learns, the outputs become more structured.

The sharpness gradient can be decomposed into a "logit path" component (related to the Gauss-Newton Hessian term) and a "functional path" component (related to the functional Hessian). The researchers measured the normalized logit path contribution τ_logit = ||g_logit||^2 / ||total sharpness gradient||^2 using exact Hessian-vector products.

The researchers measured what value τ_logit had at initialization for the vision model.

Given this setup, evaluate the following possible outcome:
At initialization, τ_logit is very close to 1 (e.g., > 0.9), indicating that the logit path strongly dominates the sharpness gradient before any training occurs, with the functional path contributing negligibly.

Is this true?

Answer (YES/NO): NO